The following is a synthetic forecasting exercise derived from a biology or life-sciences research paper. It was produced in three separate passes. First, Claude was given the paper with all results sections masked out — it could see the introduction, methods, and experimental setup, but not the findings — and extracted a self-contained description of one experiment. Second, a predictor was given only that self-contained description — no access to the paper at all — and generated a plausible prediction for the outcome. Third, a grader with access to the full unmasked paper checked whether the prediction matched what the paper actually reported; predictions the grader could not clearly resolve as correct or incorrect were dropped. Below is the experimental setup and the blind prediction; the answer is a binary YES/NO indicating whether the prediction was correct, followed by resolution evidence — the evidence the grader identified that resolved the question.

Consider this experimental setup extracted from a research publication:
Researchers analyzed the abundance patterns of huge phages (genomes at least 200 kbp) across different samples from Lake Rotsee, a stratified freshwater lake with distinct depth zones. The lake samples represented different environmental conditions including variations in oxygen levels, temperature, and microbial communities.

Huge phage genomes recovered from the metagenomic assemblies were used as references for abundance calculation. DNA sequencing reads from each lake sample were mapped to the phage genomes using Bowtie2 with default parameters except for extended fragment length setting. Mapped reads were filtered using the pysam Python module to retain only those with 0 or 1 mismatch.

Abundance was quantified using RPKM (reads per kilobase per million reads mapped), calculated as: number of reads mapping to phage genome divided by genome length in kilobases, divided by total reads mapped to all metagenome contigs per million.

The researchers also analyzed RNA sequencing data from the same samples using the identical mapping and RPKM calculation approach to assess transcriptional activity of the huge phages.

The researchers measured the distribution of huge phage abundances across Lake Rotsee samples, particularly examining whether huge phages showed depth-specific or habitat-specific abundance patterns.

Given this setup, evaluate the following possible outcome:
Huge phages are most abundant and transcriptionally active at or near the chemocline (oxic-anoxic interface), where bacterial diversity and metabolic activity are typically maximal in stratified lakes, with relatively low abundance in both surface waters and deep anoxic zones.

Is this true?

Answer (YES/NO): NO